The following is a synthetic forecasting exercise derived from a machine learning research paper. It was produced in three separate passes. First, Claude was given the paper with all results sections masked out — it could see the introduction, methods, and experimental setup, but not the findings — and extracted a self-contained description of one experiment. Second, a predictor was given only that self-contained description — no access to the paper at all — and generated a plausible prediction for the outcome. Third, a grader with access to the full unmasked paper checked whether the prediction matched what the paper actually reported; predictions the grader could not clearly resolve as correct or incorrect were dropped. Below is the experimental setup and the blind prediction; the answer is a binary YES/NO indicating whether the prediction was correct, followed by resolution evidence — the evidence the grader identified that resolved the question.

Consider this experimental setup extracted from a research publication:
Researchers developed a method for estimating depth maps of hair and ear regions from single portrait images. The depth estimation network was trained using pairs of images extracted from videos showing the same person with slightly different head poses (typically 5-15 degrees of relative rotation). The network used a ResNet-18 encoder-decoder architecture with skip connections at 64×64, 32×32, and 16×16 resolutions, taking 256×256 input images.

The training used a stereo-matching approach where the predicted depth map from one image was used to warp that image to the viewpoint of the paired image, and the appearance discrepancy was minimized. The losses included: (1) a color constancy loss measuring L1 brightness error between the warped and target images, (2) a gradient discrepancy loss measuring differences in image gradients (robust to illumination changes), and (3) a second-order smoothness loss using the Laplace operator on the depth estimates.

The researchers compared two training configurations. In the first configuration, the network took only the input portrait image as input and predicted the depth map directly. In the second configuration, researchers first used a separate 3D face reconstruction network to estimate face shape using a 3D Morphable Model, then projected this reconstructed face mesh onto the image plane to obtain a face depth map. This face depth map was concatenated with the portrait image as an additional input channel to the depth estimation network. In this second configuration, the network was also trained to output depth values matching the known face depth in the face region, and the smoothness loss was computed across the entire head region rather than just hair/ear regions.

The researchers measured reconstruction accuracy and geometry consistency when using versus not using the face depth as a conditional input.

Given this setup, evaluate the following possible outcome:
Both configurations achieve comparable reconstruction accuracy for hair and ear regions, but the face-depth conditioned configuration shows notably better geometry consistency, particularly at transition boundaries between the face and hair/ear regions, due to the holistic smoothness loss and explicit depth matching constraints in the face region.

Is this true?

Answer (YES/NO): NO